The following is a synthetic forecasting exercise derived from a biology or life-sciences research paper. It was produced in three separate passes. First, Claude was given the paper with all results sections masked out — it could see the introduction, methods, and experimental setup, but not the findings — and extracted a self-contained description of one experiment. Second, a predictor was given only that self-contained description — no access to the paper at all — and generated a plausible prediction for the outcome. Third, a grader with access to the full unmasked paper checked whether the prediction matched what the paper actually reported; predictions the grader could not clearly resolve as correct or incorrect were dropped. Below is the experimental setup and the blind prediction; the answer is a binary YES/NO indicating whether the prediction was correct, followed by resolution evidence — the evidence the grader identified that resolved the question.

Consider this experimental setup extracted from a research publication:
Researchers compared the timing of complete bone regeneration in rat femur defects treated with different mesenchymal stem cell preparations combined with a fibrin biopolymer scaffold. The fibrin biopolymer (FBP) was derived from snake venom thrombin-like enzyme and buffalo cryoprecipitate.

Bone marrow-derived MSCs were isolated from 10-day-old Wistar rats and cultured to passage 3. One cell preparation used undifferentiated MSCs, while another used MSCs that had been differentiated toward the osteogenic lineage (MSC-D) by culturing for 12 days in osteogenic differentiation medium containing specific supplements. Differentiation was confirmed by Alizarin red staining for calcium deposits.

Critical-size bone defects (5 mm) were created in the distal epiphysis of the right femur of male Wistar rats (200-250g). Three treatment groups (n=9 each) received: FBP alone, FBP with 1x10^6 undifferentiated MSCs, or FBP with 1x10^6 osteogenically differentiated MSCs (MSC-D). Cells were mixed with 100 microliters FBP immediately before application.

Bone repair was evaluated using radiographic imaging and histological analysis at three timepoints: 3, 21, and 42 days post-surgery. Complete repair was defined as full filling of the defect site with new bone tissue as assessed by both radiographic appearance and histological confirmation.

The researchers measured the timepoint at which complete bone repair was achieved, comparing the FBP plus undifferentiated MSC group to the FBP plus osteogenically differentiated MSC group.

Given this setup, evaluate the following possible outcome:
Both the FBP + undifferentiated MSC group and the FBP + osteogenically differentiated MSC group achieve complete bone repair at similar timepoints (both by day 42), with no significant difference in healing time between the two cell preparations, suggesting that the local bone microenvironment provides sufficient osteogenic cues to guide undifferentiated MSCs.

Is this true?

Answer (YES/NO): NO